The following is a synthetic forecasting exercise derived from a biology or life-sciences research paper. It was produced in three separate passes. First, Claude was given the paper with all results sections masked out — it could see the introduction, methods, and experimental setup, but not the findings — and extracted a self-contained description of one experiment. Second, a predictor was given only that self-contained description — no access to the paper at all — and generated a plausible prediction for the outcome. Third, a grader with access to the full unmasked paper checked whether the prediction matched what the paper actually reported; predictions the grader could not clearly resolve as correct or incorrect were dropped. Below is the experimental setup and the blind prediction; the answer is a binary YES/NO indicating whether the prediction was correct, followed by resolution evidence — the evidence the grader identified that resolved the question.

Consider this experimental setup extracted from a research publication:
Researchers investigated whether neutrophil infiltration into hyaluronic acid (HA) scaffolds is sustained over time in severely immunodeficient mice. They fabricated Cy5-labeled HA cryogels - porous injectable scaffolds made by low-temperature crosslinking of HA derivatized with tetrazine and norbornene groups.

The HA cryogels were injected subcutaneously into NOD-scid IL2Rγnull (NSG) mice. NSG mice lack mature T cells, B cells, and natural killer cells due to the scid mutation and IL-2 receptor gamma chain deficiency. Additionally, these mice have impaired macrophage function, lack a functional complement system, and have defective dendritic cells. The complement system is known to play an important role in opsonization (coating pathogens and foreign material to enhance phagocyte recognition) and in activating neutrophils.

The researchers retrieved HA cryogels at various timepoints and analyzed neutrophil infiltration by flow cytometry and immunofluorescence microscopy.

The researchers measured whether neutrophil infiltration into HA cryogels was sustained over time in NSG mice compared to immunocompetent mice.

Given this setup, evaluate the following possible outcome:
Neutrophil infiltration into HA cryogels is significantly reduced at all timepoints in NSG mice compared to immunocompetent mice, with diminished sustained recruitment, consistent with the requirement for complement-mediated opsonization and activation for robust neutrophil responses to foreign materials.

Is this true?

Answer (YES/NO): YES